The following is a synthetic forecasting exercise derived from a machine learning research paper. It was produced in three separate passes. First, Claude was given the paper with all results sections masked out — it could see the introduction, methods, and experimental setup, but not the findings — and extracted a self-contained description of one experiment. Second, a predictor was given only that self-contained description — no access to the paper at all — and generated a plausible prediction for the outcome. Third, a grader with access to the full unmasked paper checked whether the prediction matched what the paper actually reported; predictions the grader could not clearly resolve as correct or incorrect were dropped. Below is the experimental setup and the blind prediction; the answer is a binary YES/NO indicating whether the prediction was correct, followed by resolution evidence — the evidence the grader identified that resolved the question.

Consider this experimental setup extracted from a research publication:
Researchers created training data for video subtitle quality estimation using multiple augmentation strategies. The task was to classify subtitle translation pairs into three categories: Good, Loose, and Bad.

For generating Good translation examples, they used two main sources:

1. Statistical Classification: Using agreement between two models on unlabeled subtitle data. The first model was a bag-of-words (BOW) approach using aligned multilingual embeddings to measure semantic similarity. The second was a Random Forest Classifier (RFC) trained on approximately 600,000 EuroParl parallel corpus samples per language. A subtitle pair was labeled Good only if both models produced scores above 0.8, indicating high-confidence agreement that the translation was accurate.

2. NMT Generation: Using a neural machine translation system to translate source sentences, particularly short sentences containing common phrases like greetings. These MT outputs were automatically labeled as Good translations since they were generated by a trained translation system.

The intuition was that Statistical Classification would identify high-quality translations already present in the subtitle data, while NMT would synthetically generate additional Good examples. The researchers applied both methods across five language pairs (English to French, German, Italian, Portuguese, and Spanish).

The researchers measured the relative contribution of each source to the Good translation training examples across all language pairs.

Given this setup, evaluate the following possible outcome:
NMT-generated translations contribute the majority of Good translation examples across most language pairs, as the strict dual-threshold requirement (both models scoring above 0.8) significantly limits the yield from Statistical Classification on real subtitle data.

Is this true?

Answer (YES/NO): YES